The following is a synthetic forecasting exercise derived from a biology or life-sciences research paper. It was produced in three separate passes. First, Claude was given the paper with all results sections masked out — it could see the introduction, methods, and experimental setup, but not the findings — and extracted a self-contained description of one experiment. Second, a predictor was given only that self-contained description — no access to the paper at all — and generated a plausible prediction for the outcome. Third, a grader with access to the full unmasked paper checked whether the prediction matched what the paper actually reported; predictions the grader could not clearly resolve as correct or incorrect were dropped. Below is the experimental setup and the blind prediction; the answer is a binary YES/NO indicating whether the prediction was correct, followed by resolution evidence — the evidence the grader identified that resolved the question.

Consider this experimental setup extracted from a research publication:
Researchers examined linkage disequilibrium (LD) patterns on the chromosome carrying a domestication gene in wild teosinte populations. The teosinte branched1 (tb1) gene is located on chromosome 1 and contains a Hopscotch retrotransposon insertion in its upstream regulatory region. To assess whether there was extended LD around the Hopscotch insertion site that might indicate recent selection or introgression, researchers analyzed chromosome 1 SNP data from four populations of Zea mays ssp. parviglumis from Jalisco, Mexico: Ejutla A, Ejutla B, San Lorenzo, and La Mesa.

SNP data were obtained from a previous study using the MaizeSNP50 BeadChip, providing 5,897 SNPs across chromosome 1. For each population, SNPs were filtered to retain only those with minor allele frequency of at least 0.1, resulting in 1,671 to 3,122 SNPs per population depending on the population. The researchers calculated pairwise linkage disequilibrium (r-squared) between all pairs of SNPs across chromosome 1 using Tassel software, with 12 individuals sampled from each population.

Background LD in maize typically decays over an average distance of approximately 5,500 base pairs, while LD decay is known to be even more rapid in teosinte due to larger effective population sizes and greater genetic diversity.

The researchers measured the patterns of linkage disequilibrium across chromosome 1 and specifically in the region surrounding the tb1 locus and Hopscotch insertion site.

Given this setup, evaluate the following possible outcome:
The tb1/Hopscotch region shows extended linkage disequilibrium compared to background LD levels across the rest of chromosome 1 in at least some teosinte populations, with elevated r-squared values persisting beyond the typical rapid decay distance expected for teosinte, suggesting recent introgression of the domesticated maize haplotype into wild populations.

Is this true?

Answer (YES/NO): NO